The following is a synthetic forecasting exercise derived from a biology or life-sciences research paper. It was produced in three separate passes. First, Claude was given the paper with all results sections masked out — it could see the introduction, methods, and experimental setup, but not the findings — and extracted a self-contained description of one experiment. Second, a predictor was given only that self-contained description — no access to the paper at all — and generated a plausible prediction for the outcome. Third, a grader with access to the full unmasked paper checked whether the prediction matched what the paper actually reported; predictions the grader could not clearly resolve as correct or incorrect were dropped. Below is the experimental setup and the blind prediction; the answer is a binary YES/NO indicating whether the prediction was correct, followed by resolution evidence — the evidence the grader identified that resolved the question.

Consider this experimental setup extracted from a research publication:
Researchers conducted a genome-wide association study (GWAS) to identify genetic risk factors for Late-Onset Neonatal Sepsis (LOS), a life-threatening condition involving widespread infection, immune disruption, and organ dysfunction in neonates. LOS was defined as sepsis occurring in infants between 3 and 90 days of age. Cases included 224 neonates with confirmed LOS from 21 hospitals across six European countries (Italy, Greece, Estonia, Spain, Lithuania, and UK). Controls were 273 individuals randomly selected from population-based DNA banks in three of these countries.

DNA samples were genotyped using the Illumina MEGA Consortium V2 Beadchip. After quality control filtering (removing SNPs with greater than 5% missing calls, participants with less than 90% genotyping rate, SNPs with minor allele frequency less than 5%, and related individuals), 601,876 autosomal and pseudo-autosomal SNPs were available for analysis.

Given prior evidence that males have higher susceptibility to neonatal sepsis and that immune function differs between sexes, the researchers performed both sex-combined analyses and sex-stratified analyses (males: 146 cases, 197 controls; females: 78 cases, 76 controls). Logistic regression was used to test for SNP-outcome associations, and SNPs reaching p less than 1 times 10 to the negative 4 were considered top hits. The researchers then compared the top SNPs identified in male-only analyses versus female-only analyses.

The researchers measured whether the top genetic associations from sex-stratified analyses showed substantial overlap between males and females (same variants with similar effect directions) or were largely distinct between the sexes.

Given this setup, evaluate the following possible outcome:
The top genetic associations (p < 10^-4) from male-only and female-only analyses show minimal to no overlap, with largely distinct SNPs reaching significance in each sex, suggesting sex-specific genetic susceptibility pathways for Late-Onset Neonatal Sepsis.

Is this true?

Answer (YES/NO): YES